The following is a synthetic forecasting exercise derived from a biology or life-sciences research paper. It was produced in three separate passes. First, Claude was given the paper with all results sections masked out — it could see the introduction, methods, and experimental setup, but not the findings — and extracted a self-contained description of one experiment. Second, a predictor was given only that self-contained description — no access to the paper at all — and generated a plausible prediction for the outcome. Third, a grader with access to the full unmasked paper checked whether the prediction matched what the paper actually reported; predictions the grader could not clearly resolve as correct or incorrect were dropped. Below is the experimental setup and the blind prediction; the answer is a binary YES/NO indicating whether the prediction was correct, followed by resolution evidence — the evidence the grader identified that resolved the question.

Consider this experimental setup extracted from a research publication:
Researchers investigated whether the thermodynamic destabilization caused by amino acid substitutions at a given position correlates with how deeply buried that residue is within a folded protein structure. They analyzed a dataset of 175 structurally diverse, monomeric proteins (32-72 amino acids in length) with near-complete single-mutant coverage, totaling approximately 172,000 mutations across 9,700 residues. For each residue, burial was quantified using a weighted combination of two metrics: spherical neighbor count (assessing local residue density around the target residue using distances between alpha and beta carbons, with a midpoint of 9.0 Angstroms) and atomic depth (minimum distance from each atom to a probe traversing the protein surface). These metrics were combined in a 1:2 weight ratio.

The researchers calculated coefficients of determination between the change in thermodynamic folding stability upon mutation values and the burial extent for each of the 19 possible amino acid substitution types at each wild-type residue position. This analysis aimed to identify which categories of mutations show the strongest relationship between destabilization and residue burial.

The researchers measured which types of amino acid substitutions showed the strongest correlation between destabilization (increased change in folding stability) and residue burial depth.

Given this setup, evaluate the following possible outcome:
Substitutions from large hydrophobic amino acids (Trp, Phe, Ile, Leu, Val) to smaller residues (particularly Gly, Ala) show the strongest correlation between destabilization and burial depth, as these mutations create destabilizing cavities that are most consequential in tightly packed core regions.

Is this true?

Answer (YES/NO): NO